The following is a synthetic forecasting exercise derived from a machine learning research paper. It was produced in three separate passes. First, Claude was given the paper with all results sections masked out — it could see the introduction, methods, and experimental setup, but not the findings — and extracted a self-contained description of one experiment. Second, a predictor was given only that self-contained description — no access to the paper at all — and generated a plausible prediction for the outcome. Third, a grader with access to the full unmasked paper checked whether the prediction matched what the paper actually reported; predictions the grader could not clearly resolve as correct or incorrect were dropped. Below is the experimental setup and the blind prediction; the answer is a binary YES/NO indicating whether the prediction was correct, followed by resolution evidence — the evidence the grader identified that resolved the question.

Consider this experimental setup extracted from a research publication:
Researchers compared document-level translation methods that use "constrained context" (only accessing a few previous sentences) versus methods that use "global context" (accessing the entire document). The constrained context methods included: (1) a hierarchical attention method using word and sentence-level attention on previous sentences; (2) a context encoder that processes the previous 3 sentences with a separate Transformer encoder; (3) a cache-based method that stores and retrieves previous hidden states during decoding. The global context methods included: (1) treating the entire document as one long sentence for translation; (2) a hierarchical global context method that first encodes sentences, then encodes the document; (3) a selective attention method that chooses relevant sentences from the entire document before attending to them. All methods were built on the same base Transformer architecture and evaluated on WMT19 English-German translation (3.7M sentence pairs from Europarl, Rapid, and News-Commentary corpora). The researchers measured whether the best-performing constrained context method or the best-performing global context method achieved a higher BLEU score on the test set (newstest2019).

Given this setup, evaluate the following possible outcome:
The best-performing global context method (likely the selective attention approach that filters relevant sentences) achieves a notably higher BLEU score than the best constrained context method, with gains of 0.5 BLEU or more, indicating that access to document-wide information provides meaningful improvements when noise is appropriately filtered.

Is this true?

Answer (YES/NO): NO